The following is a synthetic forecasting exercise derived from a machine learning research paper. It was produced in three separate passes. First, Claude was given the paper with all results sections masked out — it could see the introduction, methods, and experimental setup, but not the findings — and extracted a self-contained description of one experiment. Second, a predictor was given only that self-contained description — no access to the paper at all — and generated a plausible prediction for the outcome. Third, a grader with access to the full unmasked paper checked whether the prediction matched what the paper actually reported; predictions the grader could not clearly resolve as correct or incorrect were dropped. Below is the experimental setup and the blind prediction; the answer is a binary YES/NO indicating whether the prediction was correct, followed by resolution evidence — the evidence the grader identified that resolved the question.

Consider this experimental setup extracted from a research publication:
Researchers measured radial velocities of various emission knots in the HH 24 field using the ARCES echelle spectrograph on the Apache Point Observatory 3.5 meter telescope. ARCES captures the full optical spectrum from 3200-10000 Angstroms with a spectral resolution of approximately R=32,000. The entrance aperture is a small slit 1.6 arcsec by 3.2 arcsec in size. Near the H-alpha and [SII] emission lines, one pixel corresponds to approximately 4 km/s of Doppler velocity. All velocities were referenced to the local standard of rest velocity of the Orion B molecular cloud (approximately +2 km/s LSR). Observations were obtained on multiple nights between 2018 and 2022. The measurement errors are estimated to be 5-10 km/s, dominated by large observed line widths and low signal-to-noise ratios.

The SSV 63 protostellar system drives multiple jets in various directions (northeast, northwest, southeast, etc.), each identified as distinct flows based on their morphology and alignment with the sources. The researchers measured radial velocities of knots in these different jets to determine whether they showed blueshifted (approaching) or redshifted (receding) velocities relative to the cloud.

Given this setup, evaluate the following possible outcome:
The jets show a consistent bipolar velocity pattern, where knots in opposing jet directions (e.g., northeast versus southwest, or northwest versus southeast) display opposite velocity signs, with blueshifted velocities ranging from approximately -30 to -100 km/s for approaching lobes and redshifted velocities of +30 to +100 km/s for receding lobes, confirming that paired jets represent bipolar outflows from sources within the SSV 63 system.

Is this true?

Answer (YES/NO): NO